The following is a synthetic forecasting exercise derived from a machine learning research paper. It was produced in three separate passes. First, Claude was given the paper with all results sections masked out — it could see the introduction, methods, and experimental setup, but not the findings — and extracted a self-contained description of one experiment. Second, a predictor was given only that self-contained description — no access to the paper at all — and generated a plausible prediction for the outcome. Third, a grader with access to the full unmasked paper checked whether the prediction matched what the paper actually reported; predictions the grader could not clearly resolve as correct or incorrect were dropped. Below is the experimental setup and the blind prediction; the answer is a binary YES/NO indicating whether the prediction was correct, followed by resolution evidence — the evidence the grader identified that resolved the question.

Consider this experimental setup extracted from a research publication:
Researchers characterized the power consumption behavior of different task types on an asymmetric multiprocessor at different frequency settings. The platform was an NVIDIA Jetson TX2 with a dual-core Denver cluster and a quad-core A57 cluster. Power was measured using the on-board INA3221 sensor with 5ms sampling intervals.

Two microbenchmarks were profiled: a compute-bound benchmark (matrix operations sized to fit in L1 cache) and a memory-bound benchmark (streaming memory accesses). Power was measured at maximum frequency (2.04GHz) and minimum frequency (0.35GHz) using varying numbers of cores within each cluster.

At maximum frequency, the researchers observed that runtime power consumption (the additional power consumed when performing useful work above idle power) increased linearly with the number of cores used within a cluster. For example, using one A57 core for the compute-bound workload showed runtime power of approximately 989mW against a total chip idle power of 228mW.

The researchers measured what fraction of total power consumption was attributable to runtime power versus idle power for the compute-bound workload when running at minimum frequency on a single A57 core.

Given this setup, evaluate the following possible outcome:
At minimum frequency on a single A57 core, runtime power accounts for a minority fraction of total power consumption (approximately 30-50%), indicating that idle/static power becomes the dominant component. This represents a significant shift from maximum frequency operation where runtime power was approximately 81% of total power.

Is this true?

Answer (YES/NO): NO